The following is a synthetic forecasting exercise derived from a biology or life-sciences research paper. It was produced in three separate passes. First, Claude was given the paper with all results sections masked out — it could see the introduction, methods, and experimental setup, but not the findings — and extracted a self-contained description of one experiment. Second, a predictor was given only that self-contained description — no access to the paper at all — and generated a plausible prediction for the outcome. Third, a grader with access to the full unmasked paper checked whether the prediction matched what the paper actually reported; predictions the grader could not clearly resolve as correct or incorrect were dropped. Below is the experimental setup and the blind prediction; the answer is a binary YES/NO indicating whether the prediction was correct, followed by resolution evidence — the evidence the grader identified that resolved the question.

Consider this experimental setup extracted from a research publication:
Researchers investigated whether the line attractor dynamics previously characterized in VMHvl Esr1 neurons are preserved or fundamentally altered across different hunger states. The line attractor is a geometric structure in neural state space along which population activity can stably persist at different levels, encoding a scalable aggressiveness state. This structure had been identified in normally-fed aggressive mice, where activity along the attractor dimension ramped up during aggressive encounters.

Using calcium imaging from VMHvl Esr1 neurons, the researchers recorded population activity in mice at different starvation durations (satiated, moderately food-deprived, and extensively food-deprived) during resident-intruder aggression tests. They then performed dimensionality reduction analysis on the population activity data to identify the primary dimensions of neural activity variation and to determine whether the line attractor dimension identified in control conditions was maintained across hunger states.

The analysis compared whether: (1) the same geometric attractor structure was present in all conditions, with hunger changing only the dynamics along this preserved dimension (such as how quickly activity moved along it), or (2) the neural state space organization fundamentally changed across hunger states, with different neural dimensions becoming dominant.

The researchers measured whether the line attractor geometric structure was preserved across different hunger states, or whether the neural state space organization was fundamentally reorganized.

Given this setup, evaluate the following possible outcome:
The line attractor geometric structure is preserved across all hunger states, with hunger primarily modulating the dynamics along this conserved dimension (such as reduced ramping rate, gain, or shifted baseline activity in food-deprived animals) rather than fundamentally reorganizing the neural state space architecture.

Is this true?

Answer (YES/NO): NO